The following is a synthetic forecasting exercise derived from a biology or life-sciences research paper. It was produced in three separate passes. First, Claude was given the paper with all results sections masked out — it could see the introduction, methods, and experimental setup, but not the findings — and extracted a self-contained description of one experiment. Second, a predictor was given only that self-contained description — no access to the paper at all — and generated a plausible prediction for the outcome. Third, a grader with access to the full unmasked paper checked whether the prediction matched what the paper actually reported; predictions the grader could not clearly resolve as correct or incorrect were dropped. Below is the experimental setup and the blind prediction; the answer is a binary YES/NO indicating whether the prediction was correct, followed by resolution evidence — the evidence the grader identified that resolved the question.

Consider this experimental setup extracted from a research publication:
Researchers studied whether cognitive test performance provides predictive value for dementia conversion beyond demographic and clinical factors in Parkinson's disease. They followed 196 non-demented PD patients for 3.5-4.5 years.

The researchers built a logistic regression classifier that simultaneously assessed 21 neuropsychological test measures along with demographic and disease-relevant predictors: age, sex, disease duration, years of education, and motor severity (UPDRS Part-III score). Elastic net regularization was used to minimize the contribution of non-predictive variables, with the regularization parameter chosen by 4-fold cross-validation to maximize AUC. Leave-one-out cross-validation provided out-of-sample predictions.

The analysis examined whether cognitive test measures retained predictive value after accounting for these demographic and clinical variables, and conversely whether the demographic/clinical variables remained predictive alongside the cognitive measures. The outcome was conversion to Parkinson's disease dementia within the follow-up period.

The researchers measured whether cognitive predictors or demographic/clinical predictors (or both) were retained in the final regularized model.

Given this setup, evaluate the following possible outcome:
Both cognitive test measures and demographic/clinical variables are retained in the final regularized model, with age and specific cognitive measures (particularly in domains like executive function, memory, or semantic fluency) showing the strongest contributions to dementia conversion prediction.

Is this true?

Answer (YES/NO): NO